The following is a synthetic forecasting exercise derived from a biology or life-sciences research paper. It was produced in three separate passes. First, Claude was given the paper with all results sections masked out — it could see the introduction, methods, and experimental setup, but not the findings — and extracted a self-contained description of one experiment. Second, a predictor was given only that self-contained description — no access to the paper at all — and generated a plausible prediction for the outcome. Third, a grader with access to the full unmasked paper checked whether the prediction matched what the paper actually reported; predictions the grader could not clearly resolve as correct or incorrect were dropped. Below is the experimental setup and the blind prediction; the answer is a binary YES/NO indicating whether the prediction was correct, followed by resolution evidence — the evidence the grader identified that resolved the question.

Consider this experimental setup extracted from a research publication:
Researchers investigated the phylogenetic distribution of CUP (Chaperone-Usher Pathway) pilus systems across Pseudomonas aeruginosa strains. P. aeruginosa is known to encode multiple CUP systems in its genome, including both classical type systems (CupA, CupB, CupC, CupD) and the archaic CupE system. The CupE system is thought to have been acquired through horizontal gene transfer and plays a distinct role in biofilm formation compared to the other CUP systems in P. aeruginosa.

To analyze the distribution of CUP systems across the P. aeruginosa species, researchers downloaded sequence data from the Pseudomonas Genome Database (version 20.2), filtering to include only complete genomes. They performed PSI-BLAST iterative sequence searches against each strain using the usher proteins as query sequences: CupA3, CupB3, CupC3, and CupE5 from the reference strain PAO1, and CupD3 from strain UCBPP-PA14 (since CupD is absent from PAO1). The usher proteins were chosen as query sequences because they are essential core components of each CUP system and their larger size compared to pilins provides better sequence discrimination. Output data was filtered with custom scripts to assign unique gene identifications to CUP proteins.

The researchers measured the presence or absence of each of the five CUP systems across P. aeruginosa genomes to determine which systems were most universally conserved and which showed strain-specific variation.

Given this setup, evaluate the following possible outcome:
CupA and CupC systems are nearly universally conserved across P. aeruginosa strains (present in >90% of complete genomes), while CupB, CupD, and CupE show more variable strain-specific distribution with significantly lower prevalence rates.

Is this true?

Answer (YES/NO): NO